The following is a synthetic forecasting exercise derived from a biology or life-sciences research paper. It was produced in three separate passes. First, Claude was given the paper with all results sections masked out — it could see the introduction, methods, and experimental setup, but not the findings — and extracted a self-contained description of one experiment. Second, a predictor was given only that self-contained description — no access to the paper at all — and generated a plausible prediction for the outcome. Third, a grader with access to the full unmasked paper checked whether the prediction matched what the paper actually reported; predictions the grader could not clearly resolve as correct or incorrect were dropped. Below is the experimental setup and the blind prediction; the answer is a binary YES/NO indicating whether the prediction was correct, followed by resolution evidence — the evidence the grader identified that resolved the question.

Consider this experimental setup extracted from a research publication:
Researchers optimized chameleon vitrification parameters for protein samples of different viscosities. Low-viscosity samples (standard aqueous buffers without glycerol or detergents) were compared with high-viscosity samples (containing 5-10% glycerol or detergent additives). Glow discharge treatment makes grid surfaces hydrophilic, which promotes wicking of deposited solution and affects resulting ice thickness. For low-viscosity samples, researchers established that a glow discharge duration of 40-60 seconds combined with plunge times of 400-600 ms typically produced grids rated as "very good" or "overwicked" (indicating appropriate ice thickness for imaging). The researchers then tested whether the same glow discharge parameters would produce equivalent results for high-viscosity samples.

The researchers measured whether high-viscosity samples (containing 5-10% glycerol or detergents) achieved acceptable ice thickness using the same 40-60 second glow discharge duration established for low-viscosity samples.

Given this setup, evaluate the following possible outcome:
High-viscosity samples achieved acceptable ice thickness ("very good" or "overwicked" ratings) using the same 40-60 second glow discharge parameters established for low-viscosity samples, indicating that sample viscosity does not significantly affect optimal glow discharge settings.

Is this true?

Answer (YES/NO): NO